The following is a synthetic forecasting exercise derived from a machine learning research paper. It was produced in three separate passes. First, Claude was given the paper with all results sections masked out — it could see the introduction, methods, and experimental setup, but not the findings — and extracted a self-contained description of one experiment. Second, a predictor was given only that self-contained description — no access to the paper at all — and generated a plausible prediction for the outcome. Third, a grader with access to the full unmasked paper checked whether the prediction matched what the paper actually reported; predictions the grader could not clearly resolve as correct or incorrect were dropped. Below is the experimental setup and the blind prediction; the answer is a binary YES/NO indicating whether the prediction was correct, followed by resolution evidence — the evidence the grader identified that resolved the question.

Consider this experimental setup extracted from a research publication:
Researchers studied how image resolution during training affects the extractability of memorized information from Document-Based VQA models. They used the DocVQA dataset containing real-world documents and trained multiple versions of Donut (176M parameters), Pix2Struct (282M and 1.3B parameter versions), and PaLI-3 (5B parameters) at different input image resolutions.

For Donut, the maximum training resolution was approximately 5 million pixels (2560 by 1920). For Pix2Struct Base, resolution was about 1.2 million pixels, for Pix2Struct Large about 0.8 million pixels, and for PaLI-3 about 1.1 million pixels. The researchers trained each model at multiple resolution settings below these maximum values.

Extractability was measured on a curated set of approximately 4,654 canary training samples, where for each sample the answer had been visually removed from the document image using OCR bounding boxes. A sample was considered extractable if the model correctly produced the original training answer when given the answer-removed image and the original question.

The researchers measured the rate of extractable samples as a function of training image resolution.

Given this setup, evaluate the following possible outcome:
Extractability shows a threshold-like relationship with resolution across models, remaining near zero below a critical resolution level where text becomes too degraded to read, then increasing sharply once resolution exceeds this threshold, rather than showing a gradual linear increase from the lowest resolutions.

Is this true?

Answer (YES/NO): NO